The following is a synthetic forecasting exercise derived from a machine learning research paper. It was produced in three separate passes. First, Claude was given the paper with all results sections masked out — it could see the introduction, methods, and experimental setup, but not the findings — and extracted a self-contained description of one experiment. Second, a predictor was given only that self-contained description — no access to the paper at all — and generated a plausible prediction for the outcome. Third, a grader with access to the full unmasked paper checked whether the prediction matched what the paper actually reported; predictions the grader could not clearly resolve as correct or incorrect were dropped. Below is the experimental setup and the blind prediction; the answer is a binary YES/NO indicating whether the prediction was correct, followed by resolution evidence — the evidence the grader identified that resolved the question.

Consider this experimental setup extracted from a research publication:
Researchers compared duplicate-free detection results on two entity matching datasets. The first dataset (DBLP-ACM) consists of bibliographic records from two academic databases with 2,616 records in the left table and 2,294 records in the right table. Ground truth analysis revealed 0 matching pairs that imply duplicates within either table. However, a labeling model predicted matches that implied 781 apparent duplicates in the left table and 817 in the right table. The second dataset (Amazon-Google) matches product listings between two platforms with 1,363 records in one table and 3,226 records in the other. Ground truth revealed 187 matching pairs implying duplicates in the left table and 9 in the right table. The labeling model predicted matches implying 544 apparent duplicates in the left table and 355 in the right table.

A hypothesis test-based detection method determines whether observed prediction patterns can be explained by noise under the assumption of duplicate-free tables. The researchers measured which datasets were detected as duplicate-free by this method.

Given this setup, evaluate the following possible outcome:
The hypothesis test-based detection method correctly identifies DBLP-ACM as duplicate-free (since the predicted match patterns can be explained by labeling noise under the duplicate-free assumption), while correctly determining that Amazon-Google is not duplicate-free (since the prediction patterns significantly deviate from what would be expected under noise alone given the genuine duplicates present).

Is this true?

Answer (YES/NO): YES